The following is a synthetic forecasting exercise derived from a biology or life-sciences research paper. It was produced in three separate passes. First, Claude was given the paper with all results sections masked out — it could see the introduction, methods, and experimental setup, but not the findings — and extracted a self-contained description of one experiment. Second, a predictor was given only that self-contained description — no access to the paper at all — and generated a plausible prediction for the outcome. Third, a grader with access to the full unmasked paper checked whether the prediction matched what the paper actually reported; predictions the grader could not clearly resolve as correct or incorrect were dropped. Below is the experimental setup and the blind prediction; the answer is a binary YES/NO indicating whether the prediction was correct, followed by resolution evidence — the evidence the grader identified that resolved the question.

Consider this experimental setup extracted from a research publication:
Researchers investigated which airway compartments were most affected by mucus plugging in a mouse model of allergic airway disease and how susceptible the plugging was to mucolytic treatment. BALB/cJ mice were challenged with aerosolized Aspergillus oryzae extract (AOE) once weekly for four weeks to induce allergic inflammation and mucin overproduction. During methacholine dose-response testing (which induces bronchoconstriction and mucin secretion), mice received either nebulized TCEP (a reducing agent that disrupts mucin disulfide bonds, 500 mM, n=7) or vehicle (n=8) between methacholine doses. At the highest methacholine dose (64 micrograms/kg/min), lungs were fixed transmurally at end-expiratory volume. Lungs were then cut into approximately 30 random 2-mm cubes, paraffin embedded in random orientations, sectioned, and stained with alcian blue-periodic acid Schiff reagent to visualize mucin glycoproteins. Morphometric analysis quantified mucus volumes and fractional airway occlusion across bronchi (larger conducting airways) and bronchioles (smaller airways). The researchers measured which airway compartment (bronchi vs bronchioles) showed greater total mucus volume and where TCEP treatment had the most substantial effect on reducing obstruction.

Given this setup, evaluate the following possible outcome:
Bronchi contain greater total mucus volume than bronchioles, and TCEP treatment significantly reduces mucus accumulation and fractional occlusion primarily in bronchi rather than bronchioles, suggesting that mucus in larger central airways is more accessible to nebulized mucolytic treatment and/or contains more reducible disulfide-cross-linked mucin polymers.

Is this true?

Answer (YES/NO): YES